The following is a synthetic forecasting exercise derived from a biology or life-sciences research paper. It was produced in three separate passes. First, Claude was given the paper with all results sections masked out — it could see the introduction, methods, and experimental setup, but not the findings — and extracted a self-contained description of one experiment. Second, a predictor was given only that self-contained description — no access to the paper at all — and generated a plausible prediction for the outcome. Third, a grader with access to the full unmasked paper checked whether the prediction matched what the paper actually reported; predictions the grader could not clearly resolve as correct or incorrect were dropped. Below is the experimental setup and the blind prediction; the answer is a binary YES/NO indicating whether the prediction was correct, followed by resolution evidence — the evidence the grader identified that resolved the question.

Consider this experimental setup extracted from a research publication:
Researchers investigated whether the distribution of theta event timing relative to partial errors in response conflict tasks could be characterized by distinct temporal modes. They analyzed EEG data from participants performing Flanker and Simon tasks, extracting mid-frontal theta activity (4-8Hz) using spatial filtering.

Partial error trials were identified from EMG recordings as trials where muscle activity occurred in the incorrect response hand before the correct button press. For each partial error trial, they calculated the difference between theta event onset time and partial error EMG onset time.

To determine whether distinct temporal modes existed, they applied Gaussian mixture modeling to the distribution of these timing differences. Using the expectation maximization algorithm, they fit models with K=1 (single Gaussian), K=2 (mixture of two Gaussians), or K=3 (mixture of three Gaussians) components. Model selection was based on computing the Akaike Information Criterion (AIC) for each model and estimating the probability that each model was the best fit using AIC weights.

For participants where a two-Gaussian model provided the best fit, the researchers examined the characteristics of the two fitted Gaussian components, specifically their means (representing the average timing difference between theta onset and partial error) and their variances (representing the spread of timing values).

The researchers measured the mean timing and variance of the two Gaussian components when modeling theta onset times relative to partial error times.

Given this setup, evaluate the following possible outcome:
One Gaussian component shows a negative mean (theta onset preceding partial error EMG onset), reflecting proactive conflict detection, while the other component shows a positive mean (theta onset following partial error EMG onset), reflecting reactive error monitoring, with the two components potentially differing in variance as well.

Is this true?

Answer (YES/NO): NO